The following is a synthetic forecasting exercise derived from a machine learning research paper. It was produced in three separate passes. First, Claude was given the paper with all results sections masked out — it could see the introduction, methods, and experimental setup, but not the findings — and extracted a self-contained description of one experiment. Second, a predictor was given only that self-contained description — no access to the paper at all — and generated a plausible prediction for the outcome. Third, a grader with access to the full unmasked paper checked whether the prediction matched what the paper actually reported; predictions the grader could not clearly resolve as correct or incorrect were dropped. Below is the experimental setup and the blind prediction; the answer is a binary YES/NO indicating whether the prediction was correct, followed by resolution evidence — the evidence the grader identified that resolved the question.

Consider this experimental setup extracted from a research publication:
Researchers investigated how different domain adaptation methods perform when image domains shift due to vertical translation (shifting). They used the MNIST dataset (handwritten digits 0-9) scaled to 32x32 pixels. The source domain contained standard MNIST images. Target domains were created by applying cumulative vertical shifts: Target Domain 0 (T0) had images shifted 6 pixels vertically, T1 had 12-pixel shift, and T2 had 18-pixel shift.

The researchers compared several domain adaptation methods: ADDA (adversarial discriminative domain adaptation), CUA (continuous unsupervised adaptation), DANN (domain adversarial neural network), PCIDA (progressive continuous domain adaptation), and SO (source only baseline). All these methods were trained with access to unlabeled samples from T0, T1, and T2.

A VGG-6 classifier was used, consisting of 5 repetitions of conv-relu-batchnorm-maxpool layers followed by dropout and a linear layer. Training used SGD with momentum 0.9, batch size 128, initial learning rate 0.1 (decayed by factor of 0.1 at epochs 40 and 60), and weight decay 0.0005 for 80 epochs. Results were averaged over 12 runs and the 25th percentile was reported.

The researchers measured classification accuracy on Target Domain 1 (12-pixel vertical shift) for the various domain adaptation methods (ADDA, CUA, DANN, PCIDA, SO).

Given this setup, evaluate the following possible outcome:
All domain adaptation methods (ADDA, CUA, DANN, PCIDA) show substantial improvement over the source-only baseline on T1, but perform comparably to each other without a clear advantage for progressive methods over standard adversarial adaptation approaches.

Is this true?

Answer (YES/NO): NO